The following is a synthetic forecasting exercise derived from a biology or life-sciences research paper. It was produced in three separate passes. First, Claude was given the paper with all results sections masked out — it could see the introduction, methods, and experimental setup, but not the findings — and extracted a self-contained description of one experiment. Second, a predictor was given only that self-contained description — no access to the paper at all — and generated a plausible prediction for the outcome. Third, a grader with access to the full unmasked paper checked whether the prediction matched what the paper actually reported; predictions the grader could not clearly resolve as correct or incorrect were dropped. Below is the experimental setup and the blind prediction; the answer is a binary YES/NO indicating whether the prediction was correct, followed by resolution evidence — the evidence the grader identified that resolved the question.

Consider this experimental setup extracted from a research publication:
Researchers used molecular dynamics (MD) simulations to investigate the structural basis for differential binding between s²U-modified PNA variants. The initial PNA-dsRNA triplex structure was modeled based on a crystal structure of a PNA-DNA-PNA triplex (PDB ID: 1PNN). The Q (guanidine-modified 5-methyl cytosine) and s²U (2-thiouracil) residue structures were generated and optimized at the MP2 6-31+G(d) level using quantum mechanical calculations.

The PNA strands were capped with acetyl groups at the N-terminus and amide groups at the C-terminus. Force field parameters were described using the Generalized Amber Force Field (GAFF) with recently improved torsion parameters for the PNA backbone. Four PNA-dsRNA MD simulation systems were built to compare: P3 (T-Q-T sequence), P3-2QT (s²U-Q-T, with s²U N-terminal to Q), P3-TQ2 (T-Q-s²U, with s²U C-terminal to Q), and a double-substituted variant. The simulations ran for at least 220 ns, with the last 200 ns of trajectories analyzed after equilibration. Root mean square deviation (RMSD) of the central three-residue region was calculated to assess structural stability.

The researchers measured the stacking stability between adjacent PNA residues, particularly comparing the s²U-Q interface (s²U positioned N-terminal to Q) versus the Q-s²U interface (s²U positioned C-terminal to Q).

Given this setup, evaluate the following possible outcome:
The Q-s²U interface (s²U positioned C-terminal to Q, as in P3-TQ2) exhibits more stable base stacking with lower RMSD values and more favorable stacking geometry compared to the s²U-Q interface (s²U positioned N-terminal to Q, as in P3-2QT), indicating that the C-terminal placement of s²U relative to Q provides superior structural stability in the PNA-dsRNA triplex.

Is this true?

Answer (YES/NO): NO